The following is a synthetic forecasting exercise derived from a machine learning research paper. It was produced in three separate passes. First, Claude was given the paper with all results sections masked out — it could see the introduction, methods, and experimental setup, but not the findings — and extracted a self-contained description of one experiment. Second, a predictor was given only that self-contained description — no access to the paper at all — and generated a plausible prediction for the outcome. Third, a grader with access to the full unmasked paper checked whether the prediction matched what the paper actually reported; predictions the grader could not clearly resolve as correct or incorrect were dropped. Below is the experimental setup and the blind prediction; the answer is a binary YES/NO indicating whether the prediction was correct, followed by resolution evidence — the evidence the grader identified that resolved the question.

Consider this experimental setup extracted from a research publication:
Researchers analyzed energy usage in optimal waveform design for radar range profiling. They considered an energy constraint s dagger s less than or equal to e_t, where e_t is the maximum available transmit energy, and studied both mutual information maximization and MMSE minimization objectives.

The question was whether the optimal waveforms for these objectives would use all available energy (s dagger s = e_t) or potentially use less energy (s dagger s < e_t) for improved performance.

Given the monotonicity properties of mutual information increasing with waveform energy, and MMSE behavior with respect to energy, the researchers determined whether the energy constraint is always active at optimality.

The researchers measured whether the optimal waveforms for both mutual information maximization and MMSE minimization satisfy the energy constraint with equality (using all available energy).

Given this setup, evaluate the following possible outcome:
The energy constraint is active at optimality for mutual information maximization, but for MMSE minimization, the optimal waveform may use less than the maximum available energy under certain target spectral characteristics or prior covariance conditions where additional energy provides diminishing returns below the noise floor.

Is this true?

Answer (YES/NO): NO